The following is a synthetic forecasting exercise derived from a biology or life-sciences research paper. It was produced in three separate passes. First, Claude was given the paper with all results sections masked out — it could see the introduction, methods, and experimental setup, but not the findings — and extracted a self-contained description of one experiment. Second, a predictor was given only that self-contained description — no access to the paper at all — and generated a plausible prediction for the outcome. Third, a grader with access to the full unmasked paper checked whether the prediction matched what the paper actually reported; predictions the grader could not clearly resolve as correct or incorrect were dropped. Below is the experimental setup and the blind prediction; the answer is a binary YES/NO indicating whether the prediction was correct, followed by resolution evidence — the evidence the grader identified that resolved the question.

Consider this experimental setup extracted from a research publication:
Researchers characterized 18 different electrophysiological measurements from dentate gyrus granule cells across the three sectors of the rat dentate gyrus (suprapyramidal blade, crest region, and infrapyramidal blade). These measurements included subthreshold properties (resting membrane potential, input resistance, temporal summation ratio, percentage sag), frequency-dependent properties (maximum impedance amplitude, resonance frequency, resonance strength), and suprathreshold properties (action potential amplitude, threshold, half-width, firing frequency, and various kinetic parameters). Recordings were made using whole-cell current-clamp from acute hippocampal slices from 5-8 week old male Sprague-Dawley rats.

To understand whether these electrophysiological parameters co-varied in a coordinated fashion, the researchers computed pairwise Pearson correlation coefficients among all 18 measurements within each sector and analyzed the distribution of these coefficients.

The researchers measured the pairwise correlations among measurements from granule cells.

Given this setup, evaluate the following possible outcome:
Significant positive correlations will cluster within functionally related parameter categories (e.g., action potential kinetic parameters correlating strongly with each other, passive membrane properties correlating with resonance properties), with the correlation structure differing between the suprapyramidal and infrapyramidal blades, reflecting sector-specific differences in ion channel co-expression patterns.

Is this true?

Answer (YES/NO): NO